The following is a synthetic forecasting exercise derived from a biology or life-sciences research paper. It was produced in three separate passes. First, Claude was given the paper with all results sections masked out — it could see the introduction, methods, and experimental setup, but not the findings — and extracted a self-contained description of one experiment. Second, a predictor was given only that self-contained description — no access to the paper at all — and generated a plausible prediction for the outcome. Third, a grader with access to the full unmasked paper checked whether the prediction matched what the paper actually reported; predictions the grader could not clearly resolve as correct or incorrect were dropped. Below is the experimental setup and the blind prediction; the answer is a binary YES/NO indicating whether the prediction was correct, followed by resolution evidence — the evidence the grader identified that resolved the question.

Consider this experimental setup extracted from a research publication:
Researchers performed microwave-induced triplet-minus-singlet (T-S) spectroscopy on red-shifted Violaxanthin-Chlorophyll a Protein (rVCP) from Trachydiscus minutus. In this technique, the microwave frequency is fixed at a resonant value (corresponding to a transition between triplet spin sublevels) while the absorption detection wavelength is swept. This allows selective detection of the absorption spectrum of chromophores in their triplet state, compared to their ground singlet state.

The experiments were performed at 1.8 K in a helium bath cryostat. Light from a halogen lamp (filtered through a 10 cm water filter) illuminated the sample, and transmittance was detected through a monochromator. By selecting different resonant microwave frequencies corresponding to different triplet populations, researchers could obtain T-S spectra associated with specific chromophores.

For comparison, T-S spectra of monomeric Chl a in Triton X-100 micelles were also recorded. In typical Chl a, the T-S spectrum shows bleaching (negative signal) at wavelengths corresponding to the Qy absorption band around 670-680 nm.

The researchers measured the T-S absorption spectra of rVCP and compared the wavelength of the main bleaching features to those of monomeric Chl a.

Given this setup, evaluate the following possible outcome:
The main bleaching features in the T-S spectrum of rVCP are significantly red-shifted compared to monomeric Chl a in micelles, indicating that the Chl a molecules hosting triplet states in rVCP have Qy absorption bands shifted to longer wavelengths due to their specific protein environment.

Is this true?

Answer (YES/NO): NO